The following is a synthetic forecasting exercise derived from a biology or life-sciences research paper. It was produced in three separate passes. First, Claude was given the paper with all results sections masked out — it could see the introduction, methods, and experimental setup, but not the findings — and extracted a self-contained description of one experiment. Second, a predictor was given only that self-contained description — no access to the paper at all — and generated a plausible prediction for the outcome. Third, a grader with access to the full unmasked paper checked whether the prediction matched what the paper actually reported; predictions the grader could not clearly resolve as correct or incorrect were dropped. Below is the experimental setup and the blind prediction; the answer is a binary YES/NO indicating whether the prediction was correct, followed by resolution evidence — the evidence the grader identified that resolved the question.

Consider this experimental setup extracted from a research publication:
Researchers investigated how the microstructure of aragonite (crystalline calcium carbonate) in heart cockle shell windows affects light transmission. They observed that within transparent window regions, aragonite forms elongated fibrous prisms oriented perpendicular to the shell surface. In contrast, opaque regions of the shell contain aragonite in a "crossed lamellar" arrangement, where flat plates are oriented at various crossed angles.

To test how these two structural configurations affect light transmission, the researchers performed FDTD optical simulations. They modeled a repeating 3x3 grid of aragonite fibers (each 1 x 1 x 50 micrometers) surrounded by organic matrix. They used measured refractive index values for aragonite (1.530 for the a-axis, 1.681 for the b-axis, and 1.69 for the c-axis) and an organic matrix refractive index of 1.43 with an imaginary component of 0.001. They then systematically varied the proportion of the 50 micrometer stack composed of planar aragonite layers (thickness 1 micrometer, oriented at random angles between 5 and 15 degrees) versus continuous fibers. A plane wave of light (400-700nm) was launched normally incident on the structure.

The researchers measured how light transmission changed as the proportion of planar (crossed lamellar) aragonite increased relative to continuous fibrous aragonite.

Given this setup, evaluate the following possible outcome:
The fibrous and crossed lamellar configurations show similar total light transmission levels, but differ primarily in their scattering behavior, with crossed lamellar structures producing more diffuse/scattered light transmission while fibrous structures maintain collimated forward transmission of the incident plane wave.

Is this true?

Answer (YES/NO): NO